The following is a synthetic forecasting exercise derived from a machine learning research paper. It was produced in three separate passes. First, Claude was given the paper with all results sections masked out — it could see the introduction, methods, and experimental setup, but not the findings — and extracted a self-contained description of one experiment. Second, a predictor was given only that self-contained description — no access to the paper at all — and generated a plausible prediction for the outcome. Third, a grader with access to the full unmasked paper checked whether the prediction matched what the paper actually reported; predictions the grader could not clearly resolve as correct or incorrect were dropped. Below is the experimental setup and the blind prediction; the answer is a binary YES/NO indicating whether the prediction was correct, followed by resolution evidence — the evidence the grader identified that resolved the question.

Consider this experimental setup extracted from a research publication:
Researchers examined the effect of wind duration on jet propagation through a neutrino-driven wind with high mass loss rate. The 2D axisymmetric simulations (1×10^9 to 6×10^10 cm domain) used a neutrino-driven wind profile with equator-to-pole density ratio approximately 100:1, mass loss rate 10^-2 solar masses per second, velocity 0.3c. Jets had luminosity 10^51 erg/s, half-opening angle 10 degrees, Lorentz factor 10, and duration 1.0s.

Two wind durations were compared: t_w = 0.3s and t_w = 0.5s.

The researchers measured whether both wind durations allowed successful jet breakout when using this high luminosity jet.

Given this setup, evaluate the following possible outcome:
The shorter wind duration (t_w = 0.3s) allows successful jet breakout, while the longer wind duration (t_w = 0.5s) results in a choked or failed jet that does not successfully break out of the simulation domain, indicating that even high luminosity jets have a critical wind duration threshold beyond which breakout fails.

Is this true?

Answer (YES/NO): NO